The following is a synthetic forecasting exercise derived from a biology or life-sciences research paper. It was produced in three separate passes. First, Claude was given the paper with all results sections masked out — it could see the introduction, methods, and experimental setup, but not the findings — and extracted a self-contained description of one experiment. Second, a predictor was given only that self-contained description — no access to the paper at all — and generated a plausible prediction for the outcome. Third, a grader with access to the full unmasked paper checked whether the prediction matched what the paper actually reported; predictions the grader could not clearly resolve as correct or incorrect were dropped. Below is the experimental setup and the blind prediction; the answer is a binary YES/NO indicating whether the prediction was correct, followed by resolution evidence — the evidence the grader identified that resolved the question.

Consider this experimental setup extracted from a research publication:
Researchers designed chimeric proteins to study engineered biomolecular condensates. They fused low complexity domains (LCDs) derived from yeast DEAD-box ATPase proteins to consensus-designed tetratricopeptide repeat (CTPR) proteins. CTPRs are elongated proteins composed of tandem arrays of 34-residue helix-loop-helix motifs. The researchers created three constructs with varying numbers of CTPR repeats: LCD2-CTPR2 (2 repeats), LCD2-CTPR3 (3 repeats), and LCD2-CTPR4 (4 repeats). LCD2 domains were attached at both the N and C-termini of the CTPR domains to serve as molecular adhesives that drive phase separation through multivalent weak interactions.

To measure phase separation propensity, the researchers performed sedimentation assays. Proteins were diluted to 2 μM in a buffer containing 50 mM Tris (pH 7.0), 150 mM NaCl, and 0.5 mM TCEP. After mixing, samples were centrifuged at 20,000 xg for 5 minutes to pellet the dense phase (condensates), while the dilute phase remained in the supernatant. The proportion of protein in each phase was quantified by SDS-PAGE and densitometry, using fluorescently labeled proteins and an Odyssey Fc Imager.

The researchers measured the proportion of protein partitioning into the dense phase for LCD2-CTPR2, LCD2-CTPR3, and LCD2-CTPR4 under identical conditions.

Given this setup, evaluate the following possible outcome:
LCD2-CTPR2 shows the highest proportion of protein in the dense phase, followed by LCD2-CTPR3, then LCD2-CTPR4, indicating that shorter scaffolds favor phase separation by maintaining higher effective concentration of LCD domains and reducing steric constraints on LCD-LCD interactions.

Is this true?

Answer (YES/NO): NO